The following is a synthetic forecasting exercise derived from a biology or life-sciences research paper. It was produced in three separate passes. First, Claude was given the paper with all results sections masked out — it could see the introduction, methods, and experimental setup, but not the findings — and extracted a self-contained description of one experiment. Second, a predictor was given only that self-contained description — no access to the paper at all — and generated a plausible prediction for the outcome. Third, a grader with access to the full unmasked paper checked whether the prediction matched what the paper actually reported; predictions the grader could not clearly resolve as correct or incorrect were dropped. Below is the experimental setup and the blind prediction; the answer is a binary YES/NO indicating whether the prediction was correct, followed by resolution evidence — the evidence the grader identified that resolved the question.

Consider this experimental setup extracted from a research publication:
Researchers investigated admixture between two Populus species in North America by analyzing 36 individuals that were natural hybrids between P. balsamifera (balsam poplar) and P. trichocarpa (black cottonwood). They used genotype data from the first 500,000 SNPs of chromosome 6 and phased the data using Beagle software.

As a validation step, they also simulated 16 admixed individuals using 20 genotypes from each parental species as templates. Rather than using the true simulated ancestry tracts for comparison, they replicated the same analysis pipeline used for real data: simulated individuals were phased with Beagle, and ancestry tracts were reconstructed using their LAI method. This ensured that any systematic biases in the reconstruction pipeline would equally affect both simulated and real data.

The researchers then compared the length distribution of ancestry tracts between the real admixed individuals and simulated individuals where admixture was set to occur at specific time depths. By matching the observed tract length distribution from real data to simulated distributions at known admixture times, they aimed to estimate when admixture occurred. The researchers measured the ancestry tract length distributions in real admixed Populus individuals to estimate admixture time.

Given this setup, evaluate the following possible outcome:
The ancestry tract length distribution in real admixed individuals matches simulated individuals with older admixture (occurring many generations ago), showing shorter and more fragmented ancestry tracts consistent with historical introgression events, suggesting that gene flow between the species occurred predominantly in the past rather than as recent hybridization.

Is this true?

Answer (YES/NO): YES